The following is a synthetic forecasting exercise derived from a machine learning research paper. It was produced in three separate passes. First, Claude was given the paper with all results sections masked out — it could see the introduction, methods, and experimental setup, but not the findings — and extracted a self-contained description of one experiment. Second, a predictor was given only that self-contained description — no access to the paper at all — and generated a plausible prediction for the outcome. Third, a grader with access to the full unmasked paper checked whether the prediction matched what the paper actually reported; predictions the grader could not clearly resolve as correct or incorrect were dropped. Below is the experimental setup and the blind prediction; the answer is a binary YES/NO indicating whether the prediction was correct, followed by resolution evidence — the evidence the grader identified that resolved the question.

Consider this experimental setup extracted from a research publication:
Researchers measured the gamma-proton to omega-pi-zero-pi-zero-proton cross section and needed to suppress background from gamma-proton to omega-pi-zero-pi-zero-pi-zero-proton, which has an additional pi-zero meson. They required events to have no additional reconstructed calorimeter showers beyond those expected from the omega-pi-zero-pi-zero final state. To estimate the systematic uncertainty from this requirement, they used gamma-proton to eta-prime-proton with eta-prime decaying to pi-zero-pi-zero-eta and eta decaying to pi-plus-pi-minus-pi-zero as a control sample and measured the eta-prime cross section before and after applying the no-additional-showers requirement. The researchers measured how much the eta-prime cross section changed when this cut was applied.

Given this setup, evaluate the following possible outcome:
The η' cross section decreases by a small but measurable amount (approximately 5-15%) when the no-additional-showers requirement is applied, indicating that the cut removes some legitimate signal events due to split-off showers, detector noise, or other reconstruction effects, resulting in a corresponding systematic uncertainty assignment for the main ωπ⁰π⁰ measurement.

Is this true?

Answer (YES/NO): NO